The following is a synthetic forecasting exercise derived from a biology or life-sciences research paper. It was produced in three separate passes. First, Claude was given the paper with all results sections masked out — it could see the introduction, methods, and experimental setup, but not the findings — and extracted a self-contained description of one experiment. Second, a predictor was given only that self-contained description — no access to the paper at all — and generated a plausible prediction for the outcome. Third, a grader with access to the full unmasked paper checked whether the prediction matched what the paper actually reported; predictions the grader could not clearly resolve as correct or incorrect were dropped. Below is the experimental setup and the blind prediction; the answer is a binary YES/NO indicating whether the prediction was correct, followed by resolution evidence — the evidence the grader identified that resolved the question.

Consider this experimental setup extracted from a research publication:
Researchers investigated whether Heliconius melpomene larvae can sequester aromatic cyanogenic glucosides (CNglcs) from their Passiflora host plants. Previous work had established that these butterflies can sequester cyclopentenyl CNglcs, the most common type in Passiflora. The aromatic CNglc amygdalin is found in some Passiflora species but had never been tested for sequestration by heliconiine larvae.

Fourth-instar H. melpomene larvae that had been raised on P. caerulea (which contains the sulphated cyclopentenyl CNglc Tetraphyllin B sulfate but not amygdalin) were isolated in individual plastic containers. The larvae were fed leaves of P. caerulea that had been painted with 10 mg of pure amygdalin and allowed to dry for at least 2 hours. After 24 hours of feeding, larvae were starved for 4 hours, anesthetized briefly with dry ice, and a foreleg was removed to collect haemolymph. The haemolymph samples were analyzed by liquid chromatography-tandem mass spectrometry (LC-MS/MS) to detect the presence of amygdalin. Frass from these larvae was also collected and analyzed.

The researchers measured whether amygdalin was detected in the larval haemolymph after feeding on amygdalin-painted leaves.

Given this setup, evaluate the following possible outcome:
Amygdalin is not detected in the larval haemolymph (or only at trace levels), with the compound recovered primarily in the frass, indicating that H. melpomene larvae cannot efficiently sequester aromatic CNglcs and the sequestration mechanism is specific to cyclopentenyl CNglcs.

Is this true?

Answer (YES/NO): NO